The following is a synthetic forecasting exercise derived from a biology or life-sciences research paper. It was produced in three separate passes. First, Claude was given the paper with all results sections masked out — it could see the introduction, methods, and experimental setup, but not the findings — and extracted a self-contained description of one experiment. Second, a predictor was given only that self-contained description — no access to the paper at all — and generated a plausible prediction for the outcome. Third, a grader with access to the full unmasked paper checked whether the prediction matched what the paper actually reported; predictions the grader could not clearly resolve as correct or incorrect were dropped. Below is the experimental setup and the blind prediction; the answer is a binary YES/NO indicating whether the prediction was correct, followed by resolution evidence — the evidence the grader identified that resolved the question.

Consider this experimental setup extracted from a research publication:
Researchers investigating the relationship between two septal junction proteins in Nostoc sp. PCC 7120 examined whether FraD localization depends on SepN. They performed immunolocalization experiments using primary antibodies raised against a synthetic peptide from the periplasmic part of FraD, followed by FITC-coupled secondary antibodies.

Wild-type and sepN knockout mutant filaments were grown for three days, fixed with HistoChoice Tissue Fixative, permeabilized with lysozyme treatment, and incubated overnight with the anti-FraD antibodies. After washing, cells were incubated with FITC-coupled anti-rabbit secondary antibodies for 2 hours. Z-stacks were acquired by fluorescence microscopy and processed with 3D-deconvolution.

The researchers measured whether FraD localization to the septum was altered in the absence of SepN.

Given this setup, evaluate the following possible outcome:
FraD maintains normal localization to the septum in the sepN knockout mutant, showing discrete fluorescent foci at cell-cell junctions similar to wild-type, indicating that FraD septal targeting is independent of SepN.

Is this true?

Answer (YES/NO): YES